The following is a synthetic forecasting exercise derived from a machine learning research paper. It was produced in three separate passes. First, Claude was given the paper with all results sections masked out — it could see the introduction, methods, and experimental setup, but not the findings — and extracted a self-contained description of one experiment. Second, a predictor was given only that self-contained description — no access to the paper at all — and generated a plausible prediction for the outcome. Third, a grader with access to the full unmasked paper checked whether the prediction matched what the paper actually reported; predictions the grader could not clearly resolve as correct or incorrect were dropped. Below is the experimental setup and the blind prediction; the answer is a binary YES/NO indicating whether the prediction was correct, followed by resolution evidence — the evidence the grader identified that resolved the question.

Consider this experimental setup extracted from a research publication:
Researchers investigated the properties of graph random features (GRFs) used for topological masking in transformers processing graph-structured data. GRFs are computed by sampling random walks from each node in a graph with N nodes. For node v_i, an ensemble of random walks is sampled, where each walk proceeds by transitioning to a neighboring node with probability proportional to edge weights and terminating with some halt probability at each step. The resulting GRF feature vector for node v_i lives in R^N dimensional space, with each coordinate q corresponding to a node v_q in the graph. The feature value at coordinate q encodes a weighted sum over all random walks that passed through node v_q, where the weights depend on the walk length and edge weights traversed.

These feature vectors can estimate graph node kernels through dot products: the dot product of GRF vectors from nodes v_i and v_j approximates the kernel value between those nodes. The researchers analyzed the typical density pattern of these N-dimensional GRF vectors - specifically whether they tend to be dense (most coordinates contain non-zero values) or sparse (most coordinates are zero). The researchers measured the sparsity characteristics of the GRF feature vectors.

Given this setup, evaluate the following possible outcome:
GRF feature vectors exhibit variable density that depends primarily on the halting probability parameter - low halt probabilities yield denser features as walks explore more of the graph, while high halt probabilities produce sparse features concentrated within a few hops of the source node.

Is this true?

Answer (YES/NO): NO